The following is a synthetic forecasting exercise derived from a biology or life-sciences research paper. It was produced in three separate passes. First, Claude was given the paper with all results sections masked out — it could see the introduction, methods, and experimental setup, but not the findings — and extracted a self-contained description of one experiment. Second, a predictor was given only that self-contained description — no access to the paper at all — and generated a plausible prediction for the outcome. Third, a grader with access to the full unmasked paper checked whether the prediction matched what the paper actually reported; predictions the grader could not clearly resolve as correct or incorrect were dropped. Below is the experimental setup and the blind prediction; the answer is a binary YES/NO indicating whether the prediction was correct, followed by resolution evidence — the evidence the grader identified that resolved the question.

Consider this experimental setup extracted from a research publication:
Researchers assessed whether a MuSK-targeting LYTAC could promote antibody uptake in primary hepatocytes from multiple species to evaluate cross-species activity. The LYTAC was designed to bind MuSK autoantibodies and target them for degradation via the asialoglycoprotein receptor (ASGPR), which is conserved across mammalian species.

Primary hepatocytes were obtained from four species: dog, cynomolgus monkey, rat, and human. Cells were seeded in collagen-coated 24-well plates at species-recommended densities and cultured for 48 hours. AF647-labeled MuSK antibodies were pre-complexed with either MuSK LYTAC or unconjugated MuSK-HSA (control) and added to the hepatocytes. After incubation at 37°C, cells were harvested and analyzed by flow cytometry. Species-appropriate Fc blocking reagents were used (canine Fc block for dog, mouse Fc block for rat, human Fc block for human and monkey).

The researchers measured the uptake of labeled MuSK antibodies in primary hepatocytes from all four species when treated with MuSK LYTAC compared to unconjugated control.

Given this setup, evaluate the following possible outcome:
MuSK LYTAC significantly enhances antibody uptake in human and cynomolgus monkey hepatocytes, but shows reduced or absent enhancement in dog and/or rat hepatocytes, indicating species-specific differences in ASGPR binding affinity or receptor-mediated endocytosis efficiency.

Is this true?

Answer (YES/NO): NO